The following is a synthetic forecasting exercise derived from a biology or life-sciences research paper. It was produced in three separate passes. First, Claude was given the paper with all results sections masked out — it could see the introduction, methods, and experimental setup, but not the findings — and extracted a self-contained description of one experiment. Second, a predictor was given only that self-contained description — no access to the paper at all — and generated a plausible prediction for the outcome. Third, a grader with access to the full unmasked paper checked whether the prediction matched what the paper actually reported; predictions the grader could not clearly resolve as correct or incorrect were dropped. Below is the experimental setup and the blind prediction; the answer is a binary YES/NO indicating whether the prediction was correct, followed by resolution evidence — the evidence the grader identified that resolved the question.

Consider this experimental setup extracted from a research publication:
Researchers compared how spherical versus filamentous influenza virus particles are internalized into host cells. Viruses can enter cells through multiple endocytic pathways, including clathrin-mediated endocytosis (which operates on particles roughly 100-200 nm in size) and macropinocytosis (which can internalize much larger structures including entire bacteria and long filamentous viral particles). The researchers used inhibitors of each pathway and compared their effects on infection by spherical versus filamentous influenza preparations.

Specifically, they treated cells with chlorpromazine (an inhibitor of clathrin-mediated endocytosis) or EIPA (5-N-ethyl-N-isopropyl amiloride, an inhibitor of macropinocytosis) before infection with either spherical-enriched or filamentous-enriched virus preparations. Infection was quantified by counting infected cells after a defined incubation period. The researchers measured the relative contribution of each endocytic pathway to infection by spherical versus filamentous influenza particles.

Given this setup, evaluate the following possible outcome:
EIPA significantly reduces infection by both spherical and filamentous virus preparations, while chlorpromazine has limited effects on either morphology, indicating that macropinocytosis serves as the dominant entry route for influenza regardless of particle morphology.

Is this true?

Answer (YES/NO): NO